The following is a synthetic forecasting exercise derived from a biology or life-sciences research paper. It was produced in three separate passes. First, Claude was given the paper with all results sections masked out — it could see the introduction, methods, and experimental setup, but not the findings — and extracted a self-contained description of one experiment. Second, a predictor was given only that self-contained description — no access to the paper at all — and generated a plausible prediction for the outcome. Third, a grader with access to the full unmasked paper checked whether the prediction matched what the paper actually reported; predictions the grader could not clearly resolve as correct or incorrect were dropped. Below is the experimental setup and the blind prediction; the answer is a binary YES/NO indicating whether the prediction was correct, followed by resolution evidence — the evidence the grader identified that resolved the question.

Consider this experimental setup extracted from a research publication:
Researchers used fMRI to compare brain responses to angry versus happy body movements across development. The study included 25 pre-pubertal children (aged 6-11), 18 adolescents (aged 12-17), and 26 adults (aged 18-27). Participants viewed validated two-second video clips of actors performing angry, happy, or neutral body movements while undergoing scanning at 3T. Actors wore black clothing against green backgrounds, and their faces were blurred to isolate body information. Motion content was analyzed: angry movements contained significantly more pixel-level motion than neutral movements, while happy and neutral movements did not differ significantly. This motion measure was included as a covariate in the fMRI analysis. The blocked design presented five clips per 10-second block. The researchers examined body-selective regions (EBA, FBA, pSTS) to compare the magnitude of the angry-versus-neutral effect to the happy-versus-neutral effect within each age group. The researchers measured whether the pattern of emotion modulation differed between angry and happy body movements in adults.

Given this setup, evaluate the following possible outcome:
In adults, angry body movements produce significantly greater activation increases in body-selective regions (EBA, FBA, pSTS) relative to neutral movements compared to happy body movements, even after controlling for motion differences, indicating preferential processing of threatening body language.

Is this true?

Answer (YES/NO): NO